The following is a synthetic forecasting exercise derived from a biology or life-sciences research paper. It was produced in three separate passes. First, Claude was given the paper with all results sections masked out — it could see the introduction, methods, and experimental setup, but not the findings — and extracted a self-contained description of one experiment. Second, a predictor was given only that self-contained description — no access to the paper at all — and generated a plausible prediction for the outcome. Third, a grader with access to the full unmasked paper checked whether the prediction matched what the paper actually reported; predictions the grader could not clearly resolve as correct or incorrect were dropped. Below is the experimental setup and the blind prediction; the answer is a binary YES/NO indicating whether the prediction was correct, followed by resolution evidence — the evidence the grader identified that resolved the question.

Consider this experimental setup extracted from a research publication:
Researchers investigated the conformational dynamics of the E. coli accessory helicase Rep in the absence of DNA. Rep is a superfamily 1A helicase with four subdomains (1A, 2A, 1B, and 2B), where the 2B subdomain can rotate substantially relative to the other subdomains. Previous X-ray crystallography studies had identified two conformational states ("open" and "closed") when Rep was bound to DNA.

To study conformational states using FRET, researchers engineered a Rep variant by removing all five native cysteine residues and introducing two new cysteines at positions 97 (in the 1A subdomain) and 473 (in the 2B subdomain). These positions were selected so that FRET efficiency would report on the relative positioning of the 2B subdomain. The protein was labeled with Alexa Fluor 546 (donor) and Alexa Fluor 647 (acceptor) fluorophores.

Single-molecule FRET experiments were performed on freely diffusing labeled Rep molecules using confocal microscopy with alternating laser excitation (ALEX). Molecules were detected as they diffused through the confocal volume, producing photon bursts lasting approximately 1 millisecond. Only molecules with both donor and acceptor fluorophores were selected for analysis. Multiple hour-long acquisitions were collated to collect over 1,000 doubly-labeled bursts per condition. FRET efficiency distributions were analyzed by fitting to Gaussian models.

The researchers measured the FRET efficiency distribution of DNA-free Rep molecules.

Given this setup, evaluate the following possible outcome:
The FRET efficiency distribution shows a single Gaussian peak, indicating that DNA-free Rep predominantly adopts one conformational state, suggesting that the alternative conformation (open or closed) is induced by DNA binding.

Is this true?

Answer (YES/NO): NO